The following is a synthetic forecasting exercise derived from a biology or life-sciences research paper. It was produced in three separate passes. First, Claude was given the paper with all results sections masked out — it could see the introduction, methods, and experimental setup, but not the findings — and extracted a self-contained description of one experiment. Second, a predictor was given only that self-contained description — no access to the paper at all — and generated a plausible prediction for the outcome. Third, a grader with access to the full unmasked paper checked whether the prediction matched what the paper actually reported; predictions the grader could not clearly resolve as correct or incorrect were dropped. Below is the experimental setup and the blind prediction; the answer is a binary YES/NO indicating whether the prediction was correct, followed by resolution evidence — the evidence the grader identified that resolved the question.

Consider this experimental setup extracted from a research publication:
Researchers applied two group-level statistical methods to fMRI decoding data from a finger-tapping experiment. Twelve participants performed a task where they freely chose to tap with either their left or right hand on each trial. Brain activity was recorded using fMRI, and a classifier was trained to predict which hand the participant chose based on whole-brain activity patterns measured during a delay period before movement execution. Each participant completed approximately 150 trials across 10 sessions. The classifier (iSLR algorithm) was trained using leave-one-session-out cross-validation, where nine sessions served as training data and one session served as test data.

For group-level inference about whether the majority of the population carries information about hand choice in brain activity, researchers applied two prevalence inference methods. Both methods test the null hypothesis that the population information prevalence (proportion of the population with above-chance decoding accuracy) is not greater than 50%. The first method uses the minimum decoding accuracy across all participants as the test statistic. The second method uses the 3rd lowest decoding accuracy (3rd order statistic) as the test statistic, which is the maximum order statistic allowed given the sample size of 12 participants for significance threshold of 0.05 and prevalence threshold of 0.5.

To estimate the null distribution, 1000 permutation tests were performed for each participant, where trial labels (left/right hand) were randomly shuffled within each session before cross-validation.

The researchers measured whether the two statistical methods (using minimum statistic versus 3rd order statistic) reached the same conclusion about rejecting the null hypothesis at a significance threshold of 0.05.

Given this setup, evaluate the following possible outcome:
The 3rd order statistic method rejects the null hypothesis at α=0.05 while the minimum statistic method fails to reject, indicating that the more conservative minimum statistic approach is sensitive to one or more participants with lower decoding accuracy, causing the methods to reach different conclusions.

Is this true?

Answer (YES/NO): YES